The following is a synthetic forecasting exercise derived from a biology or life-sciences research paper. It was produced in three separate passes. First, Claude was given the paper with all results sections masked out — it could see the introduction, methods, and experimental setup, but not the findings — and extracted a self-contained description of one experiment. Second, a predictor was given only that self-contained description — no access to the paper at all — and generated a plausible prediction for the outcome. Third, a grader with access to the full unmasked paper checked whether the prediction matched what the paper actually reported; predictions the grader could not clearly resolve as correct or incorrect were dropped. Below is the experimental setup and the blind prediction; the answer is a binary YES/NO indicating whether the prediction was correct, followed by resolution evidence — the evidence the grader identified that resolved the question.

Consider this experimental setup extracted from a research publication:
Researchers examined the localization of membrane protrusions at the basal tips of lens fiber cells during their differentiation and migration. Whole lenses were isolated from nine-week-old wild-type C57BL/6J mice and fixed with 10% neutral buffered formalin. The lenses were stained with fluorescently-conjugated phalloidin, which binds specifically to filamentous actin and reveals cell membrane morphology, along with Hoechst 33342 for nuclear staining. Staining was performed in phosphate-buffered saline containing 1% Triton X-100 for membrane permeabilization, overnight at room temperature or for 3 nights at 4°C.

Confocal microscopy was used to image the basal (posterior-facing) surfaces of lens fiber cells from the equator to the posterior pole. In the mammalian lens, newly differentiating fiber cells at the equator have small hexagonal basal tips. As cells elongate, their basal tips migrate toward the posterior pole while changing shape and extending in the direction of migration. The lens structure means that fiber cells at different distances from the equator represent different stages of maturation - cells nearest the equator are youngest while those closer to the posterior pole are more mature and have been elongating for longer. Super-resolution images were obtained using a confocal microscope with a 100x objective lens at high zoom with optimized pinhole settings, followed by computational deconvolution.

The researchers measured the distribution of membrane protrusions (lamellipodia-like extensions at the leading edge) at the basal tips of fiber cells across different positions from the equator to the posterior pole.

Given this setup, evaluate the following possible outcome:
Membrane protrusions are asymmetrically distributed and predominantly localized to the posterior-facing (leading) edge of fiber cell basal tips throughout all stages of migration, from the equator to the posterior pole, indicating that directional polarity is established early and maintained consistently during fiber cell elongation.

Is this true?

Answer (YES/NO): NO